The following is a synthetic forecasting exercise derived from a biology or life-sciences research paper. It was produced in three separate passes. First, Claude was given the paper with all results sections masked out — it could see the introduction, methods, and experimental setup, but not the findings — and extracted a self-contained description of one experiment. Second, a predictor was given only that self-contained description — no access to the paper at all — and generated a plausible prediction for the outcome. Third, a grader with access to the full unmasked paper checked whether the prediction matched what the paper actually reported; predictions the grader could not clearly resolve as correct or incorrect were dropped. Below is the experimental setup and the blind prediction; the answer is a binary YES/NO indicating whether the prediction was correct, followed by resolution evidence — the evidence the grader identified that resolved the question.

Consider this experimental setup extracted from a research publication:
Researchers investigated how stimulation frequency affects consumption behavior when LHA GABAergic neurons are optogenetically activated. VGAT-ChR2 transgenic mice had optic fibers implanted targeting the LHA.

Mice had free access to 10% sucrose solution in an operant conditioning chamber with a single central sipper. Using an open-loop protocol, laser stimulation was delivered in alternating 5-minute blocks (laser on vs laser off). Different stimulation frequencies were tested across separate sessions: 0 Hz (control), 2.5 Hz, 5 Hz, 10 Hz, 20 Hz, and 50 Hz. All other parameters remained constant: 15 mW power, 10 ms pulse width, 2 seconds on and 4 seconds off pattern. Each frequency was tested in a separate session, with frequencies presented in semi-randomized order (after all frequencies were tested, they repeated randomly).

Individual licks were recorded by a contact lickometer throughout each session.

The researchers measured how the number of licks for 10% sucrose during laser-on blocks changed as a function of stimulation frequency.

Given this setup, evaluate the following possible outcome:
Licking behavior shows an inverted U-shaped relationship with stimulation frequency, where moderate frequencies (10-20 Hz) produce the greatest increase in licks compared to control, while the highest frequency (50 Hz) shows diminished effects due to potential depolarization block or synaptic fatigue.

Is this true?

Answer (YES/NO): NO